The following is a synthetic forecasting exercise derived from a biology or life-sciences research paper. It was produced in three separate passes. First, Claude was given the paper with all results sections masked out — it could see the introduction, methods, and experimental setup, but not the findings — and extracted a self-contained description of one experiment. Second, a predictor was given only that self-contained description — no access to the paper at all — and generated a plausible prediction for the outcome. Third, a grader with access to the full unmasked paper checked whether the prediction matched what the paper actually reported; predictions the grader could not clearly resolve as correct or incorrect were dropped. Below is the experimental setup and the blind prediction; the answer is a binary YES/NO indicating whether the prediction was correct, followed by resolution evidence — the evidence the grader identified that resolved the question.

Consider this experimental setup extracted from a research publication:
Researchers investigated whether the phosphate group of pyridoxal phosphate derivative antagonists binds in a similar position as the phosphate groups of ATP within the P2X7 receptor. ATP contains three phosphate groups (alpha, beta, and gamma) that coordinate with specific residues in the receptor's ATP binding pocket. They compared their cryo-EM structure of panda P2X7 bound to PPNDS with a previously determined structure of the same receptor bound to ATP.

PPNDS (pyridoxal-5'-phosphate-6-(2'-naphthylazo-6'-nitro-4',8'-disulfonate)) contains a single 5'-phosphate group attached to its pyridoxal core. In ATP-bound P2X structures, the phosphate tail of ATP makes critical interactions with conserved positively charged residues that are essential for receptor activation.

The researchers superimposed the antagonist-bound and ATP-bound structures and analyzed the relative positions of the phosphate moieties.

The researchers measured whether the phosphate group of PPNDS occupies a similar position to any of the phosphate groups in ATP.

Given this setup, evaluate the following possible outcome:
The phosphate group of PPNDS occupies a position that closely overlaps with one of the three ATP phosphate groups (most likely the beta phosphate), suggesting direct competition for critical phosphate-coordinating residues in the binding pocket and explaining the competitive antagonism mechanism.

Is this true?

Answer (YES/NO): NO